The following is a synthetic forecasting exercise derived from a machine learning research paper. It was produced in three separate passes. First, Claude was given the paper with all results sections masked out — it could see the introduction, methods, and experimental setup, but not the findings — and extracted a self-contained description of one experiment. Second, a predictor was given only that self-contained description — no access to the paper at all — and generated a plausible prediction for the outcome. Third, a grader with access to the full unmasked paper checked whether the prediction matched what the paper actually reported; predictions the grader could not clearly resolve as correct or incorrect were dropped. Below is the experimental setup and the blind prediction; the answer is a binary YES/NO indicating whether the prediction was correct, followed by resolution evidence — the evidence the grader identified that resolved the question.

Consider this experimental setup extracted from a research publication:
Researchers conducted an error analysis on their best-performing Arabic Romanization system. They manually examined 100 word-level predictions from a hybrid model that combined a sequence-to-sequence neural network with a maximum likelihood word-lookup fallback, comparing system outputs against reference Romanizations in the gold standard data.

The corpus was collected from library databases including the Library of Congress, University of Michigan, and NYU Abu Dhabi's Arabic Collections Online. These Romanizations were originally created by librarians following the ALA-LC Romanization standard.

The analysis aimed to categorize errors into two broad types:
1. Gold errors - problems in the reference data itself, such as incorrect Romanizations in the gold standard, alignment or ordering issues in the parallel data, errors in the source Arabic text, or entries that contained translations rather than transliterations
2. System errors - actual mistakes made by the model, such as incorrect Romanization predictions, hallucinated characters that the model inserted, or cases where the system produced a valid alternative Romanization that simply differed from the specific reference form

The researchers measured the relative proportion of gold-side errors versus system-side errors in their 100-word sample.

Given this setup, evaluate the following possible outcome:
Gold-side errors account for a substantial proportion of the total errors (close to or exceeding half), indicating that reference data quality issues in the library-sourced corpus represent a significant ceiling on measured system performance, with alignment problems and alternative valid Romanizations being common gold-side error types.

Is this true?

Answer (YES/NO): NO